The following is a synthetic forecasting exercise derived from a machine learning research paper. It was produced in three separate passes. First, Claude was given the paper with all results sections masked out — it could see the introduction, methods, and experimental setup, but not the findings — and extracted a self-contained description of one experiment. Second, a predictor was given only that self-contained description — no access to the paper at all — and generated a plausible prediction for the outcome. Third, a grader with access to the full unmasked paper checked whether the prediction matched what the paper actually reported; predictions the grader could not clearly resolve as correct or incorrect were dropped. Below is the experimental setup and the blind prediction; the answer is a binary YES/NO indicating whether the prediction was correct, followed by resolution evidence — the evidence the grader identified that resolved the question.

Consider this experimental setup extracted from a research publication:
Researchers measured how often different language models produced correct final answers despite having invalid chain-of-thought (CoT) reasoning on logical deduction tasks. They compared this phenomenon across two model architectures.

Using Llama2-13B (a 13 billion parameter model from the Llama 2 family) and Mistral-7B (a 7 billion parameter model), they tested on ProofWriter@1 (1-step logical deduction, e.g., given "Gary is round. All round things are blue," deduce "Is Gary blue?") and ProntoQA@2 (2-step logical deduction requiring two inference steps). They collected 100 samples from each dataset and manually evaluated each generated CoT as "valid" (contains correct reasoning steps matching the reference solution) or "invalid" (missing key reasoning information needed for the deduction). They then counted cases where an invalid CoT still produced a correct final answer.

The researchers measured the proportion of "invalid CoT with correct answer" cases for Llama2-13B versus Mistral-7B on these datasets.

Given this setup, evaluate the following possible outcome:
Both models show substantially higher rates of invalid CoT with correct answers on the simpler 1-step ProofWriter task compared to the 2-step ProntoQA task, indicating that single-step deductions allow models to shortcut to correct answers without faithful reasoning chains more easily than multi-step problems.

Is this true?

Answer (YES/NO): NO